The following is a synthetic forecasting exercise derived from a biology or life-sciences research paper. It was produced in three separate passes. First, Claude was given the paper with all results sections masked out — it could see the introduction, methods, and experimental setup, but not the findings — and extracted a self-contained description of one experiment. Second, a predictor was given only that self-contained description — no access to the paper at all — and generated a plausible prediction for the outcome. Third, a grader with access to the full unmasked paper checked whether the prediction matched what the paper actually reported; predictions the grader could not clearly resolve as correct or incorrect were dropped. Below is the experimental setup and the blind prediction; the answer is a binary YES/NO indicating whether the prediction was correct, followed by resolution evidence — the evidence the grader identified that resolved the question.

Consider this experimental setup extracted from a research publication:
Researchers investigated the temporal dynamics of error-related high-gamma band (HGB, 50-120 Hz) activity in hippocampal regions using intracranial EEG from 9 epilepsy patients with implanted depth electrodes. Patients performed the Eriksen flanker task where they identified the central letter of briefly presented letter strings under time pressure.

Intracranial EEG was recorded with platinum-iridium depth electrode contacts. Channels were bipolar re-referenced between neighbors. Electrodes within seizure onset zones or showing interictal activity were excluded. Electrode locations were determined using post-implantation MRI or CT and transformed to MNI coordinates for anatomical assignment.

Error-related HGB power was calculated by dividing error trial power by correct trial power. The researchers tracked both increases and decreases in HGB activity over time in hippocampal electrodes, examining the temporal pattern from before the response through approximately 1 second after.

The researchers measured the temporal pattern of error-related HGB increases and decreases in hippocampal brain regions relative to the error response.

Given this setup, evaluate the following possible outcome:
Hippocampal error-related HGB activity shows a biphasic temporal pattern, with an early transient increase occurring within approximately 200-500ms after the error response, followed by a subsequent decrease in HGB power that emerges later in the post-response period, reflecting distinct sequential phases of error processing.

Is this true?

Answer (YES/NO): YES